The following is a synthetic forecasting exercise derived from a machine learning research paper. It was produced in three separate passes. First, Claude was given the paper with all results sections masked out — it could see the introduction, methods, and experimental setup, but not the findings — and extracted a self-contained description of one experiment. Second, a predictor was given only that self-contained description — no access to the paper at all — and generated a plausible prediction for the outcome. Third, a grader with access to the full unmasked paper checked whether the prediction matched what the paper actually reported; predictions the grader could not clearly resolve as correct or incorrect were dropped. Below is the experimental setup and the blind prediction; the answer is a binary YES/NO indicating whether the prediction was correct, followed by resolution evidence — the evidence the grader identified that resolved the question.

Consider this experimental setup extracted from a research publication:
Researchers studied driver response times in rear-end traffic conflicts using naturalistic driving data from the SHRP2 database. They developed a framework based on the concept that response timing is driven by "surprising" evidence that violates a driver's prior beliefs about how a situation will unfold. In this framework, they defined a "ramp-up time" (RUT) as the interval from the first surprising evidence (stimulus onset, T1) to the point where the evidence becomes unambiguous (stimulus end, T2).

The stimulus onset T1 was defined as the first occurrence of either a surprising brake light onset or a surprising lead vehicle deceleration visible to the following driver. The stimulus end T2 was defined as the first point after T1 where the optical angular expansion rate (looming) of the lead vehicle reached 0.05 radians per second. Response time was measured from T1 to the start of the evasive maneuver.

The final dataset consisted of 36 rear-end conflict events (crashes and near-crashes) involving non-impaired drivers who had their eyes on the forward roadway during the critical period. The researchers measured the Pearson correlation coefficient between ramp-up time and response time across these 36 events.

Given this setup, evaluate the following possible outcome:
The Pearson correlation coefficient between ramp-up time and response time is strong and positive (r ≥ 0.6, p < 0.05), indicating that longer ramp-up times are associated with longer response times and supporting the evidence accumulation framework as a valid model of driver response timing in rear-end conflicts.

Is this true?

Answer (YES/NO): NO